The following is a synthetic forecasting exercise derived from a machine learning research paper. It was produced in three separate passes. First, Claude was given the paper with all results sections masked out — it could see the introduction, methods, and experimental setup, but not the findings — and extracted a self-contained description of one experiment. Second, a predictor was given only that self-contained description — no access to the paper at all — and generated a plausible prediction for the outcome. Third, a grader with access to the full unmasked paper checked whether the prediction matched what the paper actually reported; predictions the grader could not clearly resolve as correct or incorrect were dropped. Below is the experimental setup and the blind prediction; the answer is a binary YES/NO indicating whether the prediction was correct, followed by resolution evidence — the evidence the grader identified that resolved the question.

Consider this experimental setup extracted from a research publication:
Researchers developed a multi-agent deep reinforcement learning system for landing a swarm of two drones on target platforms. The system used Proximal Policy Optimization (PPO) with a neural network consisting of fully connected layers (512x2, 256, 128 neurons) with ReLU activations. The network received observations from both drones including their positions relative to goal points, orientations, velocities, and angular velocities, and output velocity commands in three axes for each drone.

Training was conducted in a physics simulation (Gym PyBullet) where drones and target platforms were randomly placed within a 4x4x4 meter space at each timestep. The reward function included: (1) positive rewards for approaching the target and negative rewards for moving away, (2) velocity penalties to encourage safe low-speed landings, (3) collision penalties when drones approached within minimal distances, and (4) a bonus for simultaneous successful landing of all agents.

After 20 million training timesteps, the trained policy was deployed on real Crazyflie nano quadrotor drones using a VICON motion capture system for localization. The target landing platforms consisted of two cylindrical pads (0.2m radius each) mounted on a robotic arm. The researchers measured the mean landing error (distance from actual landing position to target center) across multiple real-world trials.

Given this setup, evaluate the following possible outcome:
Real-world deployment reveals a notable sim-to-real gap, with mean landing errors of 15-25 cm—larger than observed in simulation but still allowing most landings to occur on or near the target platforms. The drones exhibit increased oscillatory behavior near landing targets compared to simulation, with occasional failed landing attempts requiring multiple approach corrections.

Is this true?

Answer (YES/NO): NO